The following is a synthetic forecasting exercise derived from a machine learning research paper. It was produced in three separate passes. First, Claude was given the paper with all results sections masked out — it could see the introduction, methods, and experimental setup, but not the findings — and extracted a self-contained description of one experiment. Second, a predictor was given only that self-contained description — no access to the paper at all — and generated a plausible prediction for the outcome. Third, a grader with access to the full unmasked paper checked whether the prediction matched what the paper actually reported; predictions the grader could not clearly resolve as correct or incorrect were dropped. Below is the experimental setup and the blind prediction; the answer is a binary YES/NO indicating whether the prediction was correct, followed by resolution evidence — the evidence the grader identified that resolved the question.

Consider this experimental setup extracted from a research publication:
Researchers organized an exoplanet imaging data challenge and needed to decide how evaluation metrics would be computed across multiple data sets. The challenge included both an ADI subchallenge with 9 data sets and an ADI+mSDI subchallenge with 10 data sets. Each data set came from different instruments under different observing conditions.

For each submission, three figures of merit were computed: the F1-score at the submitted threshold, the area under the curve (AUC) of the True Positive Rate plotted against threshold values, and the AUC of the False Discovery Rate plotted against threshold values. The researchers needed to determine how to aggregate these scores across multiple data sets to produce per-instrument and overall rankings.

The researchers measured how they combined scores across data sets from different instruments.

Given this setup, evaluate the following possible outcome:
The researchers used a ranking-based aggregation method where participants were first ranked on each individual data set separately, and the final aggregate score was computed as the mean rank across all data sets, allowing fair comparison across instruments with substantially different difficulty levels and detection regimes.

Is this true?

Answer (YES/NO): NO